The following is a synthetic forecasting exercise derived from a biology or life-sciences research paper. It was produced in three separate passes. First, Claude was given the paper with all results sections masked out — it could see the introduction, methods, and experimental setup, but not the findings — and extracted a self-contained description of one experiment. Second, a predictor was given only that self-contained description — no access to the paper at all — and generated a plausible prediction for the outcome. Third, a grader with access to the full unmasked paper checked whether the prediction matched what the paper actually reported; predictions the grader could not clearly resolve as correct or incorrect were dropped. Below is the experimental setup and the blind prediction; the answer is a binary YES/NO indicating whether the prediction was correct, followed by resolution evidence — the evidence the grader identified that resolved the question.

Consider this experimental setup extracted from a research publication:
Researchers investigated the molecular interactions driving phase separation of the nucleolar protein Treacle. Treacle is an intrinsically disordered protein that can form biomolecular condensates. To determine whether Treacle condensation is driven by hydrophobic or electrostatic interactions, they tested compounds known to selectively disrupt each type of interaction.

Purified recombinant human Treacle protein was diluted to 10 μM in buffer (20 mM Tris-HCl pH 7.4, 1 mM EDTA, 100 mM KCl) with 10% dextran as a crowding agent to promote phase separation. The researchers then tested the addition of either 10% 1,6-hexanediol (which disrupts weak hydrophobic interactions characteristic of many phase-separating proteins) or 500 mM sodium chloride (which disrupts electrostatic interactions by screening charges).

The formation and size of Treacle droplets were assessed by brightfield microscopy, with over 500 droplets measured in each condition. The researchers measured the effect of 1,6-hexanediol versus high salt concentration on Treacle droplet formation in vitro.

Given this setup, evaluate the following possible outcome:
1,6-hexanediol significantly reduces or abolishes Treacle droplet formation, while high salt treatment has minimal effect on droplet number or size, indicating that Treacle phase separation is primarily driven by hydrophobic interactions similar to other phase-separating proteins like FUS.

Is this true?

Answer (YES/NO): NO